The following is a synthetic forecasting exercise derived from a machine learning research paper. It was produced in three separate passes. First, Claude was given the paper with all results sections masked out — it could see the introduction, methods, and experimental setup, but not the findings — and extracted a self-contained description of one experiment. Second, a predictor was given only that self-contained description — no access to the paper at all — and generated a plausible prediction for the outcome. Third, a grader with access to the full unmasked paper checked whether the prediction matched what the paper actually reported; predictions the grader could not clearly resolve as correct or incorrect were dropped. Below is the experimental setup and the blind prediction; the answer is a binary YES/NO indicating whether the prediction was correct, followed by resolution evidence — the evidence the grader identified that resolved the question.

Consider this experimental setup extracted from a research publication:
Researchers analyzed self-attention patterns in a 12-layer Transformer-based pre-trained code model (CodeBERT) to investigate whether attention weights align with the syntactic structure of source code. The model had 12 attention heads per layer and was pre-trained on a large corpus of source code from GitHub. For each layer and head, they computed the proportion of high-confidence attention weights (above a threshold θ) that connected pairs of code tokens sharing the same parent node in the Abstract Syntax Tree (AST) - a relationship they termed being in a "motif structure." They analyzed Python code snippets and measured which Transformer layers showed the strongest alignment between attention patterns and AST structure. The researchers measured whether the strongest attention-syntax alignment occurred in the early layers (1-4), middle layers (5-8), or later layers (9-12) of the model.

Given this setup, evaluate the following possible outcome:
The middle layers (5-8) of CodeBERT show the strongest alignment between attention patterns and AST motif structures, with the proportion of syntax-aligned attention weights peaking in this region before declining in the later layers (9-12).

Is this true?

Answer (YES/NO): NO